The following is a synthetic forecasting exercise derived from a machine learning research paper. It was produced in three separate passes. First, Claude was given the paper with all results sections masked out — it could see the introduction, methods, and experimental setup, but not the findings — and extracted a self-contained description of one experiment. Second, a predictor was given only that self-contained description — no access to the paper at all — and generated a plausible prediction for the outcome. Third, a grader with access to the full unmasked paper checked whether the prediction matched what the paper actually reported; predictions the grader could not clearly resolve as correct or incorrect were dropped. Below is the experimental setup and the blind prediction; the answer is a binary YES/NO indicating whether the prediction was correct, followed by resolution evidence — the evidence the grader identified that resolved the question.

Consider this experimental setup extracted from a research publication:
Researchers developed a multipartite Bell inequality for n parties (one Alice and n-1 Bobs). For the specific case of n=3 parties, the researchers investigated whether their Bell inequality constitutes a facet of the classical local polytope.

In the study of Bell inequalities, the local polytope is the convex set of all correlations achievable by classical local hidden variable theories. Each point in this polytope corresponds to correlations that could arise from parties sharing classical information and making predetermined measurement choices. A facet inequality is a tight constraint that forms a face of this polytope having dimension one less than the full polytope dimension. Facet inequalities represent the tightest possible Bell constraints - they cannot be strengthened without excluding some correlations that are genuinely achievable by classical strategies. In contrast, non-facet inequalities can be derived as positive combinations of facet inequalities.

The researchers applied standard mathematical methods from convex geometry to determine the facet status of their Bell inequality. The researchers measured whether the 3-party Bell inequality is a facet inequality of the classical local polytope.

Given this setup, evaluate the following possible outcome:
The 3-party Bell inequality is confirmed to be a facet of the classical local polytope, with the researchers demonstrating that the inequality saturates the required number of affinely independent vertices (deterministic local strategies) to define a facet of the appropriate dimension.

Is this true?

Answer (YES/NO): NO